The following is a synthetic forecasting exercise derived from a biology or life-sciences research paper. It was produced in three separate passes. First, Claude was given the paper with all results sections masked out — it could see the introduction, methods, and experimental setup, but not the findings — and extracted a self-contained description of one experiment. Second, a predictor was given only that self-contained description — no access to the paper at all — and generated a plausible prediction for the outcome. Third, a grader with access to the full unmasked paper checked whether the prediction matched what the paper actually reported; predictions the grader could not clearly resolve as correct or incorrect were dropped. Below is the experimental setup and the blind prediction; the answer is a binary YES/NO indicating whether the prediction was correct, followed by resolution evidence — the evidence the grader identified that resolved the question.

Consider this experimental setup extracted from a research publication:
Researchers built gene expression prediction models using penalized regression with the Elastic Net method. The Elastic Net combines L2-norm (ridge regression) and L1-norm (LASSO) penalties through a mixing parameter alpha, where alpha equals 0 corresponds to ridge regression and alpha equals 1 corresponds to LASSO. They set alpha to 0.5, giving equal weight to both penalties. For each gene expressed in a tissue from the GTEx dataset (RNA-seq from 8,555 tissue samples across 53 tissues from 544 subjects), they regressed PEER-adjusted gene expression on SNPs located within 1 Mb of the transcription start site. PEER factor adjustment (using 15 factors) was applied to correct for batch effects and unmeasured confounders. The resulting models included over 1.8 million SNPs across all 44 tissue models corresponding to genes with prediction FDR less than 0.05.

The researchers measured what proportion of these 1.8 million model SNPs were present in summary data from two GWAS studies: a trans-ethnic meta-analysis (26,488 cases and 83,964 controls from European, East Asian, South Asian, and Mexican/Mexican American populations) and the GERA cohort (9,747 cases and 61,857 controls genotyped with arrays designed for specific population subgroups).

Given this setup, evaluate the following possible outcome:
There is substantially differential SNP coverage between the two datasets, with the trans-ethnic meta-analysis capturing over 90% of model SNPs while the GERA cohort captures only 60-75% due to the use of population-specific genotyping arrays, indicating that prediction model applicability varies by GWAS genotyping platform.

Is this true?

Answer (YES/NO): YES